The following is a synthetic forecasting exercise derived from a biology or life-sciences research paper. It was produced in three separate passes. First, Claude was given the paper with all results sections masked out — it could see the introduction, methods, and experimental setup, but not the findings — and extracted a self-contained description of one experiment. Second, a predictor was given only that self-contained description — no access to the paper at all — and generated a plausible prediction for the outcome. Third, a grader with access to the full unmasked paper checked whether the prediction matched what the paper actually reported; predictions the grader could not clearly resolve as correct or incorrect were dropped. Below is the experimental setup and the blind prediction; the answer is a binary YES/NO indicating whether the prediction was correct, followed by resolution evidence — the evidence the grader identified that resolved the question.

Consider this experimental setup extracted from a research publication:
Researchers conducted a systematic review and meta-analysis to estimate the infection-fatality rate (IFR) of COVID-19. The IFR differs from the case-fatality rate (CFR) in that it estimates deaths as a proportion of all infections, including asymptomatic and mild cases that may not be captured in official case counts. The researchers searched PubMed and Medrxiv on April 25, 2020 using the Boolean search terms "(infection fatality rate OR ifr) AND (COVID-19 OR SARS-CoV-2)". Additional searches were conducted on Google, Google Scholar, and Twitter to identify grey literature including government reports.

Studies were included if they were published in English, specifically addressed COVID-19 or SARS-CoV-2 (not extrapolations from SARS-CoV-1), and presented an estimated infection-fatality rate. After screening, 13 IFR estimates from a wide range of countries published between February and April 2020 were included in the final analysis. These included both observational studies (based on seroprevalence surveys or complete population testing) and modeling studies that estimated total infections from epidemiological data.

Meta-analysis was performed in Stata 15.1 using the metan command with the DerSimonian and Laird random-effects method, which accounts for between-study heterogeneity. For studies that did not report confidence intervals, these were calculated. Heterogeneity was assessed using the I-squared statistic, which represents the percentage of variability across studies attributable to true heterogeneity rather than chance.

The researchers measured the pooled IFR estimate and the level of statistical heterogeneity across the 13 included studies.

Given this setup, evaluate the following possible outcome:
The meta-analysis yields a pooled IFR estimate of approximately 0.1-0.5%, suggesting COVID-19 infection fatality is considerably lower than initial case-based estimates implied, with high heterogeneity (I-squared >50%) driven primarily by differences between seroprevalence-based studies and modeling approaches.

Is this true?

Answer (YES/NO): NO